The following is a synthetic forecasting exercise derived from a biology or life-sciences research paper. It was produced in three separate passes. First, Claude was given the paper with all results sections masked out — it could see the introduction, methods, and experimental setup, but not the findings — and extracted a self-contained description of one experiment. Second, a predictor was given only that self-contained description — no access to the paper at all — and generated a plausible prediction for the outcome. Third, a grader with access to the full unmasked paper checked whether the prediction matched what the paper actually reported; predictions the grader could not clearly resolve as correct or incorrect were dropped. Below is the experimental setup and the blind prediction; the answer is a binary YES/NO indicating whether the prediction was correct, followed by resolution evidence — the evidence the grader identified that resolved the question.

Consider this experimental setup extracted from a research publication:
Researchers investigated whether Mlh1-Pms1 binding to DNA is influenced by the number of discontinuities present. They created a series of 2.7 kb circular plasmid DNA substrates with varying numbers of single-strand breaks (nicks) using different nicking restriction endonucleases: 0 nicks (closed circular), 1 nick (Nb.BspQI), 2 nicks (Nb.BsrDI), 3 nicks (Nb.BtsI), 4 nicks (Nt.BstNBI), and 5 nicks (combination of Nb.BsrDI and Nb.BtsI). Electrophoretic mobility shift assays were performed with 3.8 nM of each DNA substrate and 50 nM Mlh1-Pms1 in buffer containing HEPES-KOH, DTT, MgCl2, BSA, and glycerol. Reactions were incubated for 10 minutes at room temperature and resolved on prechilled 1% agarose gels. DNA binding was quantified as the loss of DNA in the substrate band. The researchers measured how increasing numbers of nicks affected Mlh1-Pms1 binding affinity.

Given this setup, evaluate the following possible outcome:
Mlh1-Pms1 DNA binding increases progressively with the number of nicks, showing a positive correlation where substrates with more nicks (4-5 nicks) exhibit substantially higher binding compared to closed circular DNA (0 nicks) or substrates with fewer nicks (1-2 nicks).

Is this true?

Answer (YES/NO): YES